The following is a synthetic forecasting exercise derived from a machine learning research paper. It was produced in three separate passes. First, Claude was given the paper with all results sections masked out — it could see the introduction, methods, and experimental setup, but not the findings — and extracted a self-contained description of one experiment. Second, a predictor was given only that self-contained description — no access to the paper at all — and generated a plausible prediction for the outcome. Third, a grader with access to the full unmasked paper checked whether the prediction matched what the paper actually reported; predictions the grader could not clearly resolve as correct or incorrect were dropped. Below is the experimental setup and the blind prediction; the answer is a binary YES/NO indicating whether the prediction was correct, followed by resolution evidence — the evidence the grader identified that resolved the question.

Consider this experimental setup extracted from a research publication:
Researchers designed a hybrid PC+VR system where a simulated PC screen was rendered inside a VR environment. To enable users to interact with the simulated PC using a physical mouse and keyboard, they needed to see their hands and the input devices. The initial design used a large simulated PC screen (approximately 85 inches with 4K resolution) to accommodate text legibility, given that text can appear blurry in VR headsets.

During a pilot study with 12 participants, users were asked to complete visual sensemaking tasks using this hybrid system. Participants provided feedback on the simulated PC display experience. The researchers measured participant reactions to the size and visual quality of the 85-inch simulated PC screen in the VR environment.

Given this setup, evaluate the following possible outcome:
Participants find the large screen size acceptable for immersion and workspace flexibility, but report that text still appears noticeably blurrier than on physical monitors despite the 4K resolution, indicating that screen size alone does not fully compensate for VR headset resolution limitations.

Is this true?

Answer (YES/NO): NO